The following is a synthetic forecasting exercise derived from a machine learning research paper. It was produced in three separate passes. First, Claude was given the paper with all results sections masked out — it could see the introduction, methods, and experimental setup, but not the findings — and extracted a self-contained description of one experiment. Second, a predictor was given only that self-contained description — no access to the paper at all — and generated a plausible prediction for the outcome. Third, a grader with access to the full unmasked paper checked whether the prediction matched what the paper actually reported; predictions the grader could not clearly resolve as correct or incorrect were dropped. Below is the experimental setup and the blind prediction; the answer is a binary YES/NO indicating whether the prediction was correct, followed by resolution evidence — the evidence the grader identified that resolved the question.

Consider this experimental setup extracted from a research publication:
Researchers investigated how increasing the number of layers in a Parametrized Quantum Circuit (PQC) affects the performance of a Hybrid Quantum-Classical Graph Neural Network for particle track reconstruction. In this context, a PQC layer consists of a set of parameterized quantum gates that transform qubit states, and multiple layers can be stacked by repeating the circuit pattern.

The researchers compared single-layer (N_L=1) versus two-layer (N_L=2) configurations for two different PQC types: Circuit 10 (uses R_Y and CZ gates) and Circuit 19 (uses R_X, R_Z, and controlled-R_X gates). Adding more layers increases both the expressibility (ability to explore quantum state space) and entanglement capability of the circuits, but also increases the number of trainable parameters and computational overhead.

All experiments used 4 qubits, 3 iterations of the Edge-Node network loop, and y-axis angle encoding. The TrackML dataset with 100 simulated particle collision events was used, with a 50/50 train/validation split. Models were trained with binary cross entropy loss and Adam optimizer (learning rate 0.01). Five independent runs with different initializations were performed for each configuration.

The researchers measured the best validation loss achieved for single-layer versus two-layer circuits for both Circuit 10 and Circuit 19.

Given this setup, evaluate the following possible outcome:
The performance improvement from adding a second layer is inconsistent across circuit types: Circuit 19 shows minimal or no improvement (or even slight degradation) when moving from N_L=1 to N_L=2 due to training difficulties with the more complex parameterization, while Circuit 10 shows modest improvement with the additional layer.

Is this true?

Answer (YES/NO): NO